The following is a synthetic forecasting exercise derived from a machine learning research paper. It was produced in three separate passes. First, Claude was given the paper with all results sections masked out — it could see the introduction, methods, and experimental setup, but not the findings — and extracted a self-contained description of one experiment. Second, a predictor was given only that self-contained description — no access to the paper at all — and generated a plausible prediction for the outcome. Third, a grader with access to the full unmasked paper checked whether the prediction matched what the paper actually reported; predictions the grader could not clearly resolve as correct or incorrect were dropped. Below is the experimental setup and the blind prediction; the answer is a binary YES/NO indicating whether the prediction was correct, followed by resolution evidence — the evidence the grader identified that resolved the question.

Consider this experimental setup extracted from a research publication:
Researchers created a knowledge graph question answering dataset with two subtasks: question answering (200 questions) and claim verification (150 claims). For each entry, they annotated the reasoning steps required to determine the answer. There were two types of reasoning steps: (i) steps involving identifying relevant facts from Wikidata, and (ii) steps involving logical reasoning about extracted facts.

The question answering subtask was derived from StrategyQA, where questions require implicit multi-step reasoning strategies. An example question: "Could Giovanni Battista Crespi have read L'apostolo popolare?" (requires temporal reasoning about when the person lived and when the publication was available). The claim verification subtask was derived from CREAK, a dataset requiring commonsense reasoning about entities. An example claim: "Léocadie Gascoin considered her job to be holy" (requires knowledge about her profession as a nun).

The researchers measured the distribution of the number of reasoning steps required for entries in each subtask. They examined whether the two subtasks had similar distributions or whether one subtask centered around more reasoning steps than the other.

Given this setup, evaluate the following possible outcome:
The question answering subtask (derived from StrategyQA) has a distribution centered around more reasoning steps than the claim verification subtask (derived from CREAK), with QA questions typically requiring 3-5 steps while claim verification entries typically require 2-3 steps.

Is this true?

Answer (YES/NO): NO